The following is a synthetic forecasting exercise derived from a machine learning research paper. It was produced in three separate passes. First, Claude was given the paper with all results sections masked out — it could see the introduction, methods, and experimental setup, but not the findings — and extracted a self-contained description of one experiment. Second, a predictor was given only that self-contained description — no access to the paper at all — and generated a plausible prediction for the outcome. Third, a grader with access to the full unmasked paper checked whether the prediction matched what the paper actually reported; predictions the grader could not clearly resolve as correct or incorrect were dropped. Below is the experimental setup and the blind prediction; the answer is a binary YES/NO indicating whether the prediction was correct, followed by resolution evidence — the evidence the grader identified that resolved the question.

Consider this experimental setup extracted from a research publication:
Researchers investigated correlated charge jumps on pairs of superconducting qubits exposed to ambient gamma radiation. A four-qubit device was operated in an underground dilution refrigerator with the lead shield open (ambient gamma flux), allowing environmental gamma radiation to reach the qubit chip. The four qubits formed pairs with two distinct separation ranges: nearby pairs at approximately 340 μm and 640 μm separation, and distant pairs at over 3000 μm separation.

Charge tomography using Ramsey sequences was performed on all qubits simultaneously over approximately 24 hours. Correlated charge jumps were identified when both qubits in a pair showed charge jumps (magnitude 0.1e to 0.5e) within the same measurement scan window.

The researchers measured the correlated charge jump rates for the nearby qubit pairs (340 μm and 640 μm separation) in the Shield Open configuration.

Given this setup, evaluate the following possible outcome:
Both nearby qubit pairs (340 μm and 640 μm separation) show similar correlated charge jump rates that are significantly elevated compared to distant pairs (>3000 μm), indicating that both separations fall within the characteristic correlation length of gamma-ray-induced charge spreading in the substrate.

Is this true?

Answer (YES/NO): YES